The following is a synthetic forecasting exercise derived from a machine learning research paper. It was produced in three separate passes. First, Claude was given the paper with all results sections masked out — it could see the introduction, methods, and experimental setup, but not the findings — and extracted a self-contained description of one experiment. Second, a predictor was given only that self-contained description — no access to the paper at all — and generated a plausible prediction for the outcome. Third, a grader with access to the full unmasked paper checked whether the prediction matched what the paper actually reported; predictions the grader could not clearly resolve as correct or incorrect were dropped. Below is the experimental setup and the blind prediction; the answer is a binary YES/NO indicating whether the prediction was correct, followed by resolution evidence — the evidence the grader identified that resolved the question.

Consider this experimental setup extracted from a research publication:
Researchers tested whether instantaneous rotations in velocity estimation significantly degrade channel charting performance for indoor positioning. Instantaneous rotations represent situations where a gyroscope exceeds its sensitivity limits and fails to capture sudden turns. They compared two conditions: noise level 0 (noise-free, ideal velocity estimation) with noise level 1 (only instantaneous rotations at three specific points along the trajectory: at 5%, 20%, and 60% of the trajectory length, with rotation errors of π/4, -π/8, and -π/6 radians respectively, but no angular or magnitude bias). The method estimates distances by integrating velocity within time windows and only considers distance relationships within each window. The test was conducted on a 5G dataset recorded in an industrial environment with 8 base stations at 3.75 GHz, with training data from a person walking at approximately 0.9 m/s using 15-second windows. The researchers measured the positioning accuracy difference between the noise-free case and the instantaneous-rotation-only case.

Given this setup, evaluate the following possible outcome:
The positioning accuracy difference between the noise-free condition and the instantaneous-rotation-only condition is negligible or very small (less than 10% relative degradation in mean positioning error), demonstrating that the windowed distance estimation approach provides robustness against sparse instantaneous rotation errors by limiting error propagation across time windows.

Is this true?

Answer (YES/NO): YES